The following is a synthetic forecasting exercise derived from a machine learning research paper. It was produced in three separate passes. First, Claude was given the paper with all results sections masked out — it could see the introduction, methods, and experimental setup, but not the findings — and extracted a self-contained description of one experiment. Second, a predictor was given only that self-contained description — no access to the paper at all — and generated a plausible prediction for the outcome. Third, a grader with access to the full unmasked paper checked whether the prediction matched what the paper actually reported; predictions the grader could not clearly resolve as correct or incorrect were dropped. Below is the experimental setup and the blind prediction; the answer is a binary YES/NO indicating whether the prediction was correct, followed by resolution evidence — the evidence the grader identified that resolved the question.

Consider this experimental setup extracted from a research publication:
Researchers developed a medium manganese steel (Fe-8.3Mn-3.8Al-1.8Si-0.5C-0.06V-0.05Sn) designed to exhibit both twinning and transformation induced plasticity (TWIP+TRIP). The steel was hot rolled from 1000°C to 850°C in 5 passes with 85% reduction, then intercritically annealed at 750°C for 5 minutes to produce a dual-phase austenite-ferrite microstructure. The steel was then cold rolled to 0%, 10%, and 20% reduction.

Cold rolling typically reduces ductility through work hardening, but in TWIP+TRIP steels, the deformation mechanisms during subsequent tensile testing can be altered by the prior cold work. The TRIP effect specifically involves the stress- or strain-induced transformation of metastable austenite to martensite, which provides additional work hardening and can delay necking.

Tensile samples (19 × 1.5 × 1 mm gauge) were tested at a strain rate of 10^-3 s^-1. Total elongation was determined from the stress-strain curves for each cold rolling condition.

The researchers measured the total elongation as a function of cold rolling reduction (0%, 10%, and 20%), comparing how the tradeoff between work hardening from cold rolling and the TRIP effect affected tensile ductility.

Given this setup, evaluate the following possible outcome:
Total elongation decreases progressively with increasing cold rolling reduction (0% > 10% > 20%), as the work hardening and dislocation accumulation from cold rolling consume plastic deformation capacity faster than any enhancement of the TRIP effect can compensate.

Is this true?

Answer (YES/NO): NO